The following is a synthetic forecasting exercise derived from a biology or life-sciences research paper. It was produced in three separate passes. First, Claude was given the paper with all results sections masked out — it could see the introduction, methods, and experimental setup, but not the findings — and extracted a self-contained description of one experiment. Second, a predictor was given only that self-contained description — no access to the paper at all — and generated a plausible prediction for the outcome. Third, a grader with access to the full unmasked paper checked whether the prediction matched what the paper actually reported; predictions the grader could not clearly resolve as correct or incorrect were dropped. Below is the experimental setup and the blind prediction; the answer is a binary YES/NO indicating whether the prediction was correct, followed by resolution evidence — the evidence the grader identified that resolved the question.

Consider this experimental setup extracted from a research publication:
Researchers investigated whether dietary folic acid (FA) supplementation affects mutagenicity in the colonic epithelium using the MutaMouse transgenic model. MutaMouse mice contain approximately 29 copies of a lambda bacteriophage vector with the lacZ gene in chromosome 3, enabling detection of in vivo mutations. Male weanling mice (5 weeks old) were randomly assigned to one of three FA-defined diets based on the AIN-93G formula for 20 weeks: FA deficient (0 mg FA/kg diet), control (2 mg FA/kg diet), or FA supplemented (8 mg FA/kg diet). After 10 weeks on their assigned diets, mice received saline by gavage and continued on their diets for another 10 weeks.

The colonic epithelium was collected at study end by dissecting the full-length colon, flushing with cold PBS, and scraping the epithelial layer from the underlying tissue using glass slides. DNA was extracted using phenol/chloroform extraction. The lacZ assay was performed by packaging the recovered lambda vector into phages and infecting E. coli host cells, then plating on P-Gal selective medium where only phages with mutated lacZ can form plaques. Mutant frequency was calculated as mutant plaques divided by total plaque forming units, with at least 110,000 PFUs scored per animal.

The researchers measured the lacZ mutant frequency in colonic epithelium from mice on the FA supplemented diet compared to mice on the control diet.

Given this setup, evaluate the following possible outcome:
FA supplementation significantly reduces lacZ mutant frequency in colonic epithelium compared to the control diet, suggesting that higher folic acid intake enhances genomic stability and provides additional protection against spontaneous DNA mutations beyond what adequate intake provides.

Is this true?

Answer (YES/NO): NO